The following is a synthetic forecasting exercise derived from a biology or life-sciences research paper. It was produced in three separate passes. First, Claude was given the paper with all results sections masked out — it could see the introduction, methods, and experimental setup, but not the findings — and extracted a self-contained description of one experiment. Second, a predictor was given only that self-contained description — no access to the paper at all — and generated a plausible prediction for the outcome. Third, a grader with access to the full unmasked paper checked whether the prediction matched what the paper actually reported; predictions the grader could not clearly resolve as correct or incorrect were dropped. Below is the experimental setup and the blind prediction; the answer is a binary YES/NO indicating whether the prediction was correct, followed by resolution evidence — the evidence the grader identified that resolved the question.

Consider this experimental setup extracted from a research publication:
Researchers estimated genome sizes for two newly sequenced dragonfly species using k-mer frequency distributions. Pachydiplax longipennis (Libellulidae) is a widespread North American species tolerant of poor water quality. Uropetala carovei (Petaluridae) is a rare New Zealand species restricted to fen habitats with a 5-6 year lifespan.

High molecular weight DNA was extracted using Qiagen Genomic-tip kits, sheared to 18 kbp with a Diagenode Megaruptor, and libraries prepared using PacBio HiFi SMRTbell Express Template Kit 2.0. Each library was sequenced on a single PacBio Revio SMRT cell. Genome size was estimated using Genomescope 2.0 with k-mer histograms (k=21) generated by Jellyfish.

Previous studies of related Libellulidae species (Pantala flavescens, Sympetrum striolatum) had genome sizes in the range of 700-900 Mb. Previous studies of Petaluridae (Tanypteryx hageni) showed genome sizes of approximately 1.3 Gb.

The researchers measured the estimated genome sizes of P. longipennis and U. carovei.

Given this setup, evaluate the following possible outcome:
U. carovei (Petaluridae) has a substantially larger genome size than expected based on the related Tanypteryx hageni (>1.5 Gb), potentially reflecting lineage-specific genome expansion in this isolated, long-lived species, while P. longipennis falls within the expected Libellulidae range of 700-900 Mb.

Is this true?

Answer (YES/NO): NO